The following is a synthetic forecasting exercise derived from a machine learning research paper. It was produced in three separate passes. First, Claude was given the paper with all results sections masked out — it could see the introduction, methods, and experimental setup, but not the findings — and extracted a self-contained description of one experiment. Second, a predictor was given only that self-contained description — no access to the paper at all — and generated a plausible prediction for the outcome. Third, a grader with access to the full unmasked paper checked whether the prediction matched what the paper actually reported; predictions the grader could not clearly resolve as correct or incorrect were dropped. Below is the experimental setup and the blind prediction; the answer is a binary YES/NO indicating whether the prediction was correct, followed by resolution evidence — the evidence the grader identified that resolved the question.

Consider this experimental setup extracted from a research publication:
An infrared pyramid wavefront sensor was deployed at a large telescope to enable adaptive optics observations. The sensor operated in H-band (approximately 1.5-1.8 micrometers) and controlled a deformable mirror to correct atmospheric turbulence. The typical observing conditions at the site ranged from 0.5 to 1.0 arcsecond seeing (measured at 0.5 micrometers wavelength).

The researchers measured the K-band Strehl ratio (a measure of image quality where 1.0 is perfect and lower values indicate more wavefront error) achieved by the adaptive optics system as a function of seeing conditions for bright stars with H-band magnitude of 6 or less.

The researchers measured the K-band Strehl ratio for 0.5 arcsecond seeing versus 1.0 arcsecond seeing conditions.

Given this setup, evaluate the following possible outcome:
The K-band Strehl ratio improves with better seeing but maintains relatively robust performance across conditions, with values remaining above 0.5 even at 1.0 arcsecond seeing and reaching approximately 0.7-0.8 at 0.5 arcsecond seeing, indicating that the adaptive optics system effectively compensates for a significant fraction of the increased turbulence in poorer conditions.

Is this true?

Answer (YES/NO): NO